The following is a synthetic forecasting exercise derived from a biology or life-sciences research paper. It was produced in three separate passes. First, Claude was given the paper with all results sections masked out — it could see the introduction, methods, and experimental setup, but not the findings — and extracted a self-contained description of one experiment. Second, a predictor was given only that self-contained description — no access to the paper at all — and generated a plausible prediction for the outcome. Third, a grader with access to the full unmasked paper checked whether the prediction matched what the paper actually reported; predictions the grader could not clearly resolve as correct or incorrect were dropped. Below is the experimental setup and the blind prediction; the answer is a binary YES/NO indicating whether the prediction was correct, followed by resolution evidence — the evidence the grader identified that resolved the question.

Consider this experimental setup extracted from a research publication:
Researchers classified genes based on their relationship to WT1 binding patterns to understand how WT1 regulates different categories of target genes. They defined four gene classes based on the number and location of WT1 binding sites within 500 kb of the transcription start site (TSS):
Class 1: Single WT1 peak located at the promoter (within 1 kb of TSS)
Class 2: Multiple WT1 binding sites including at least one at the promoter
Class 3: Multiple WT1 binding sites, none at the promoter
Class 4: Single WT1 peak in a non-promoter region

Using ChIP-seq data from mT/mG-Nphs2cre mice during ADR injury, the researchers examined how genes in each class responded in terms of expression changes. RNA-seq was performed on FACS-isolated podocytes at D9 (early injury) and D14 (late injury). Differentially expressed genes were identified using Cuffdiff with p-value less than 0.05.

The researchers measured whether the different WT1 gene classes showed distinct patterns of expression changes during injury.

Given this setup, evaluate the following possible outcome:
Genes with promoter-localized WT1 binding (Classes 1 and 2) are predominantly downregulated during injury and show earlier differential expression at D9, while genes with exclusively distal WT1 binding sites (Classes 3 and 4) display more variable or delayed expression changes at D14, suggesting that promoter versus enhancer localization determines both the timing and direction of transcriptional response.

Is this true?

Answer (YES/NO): NO